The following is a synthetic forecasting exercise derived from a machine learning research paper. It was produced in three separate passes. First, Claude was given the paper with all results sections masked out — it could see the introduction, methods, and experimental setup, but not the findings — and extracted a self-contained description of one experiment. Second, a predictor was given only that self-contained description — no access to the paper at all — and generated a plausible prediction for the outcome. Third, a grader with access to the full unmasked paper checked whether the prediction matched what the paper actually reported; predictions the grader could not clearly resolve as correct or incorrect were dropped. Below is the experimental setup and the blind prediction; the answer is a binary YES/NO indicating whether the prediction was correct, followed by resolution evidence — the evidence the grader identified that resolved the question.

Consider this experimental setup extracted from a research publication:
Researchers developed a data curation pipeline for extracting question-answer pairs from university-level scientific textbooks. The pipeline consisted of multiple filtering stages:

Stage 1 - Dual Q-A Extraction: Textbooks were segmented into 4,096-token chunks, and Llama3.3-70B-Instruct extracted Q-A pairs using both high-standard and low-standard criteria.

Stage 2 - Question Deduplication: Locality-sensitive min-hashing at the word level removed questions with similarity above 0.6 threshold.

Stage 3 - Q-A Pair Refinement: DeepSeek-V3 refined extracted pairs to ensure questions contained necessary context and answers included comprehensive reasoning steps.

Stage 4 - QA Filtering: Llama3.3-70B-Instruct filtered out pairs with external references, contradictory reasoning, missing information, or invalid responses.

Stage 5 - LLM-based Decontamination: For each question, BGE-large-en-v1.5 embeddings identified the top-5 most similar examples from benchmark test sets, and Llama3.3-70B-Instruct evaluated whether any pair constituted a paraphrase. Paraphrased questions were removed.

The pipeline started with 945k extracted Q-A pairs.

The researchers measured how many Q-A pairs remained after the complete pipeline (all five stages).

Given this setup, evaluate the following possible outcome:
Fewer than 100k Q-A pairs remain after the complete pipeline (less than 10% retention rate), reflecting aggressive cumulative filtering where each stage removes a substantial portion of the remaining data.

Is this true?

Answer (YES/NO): NO